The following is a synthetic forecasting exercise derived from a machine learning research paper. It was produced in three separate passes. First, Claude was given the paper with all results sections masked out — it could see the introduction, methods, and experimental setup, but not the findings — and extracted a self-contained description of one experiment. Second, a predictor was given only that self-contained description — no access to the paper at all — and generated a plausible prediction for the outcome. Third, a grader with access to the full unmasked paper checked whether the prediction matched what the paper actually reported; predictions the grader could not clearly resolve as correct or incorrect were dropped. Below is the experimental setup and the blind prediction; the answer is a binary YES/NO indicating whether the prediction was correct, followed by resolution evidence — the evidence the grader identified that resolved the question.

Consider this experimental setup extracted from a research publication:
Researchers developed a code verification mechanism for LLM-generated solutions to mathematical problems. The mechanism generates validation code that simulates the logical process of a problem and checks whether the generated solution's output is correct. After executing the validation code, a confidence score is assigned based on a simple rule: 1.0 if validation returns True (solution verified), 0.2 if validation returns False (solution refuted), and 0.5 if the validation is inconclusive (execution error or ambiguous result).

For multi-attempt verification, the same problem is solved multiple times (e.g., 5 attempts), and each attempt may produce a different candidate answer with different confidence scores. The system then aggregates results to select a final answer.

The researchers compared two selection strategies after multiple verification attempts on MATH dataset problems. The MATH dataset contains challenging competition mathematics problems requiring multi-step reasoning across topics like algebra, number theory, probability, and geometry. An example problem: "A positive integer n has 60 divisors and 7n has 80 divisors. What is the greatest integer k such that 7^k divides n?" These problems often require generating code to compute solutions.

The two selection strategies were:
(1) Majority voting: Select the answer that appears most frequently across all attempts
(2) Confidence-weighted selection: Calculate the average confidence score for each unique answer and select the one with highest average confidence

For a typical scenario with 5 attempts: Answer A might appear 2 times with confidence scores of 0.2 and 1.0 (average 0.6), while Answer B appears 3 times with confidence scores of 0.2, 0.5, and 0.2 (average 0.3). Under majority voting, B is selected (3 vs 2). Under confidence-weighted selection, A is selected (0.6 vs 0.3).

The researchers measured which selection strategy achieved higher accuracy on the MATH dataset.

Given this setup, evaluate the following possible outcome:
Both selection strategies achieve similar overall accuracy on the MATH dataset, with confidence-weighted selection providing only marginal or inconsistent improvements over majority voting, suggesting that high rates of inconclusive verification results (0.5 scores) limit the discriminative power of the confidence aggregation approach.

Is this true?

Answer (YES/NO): NO